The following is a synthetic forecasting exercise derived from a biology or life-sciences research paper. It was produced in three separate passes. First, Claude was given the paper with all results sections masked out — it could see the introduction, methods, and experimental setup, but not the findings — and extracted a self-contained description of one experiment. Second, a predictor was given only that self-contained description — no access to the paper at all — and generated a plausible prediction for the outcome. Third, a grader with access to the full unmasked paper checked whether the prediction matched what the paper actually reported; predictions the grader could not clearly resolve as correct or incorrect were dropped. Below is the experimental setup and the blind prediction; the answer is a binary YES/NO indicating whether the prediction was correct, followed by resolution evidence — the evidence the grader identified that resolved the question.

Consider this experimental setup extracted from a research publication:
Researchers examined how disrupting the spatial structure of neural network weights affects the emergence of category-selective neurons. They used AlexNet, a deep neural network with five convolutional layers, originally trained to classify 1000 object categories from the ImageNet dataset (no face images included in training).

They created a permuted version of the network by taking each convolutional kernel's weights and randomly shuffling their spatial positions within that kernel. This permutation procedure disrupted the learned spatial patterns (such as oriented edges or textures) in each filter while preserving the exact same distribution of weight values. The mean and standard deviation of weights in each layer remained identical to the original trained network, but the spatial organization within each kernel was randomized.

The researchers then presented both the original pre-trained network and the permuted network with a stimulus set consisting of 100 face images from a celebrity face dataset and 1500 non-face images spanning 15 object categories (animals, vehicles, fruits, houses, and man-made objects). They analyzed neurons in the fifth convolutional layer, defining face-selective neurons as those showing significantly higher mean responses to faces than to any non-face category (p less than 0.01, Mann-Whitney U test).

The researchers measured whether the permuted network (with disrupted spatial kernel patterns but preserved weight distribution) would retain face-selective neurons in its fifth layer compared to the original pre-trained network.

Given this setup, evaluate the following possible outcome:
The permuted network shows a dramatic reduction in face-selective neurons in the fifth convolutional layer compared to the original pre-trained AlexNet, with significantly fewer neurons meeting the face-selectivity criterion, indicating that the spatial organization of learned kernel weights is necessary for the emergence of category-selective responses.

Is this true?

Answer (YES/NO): NO